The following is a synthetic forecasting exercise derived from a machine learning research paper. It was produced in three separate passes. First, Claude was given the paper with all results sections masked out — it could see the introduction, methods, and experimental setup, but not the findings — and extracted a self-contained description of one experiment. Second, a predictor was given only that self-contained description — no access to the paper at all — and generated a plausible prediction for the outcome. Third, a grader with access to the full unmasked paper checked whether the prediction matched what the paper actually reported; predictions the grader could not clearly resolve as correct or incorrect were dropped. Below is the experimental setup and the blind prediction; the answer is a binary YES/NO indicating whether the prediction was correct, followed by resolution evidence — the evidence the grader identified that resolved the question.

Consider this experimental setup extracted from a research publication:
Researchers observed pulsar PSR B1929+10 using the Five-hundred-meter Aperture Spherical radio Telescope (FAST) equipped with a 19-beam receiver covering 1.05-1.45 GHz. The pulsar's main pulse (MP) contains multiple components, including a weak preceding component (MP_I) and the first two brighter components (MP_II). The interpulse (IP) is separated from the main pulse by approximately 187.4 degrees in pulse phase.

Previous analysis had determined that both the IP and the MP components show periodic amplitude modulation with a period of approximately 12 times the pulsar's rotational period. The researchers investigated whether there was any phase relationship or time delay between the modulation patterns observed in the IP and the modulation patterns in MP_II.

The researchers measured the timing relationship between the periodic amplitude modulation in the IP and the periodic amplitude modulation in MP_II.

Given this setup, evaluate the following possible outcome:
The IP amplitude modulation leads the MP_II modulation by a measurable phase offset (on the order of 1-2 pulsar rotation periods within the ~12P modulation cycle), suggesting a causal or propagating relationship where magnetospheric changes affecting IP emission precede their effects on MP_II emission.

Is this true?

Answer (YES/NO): YES